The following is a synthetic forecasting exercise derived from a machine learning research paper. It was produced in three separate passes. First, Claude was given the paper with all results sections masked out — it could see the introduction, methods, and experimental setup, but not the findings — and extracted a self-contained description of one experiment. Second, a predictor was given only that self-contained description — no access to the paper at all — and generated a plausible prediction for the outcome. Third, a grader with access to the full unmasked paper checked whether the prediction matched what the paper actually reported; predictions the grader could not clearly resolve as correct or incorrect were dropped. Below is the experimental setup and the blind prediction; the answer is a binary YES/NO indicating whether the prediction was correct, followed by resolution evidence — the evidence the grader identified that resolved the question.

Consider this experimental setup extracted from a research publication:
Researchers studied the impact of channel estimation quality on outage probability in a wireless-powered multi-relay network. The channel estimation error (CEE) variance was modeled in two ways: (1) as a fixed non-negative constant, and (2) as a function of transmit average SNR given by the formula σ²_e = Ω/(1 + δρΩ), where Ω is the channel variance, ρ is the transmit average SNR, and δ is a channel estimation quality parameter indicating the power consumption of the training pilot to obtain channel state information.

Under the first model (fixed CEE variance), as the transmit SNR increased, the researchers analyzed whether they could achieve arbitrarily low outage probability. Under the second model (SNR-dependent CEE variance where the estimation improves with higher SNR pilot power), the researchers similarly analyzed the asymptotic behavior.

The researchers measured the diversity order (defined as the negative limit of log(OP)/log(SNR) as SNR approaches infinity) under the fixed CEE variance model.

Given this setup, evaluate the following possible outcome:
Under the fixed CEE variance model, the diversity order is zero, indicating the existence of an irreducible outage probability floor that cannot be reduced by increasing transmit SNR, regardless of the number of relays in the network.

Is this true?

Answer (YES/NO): YES